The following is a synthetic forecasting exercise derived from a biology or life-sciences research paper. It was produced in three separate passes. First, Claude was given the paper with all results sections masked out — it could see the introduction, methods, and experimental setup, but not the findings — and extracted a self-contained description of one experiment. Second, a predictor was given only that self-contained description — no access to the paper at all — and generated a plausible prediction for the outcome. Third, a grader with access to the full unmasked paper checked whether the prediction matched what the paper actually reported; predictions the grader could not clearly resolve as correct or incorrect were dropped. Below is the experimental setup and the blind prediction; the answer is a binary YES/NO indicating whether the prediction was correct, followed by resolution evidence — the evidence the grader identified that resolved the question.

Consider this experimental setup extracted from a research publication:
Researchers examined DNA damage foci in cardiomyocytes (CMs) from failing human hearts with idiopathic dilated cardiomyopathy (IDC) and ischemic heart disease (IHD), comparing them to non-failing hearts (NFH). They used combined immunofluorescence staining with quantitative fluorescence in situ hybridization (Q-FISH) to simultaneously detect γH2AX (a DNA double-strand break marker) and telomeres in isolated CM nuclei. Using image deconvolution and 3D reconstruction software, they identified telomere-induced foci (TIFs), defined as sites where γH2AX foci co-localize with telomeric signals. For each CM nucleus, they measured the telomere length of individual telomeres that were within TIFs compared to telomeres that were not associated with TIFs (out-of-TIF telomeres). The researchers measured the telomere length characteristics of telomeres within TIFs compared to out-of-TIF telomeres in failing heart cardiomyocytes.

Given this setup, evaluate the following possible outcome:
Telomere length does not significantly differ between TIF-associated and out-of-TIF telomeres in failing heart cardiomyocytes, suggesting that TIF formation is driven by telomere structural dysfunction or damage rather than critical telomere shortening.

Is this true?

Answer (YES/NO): NO